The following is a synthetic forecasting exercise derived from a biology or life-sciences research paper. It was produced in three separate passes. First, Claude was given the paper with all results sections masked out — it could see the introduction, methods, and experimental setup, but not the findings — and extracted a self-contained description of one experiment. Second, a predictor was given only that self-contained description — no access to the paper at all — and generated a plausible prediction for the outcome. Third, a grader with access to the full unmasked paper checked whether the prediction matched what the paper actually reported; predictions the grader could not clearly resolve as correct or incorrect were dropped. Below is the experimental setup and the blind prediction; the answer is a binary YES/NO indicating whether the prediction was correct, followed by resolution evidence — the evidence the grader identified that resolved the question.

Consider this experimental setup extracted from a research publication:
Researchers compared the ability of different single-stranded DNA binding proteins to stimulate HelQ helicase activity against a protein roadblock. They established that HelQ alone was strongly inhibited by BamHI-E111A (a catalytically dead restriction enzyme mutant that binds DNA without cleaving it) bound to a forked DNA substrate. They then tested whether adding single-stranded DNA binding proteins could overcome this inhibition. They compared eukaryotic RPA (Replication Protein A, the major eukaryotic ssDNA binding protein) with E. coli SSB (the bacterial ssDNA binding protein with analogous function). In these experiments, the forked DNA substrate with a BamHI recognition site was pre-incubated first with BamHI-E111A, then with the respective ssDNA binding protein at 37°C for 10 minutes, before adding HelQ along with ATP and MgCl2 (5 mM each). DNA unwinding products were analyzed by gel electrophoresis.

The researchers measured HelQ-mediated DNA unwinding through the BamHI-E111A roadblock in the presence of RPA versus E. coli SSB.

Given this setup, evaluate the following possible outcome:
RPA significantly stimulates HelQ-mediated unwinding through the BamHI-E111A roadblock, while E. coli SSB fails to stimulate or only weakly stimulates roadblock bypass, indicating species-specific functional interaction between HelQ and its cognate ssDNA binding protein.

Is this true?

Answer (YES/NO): YES